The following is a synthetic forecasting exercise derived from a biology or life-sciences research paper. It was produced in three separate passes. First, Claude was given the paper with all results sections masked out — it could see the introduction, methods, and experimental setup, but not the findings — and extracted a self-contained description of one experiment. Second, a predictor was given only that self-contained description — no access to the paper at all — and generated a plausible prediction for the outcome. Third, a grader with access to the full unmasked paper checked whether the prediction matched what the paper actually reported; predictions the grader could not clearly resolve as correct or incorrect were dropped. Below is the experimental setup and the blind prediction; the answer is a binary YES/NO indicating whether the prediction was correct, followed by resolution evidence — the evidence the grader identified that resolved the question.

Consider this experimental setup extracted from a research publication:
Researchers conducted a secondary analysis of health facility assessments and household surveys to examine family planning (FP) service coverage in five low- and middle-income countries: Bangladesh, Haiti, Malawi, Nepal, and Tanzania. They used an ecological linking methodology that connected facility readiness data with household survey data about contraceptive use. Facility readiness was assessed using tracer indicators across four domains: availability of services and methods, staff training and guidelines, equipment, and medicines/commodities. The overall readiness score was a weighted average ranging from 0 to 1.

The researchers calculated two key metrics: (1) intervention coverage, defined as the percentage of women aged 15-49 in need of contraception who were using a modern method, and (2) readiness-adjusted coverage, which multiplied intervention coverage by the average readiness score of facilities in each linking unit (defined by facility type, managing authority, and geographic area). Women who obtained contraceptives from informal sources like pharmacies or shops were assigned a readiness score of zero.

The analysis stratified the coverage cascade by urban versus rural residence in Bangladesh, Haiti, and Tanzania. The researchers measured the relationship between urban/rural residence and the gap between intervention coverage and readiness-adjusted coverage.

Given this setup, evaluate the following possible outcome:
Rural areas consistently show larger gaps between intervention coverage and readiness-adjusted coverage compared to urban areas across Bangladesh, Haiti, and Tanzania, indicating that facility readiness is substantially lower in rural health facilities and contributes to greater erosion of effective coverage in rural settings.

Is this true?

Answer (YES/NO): NO